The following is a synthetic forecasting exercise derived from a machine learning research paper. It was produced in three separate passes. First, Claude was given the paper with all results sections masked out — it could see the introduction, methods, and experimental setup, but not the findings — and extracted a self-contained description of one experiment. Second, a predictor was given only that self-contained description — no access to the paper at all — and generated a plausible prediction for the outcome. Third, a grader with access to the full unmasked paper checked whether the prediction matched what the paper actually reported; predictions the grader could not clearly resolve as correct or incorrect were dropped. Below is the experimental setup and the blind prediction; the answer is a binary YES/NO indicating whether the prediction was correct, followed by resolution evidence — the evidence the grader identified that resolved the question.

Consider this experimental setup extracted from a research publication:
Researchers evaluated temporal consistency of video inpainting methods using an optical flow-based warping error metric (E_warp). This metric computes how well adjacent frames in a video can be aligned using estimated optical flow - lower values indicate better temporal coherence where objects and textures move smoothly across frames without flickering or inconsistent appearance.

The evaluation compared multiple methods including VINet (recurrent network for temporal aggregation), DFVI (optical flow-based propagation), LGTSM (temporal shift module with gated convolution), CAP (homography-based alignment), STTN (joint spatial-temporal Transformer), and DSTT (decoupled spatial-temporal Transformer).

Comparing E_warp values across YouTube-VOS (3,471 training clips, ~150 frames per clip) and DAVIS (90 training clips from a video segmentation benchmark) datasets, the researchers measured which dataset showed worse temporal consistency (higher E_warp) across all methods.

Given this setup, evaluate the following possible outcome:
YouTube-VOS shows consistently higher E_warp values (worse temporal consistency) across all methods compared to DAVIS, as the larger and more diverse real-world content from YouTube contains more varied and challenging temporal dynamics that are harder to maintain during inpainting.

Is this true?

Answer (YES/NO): NO